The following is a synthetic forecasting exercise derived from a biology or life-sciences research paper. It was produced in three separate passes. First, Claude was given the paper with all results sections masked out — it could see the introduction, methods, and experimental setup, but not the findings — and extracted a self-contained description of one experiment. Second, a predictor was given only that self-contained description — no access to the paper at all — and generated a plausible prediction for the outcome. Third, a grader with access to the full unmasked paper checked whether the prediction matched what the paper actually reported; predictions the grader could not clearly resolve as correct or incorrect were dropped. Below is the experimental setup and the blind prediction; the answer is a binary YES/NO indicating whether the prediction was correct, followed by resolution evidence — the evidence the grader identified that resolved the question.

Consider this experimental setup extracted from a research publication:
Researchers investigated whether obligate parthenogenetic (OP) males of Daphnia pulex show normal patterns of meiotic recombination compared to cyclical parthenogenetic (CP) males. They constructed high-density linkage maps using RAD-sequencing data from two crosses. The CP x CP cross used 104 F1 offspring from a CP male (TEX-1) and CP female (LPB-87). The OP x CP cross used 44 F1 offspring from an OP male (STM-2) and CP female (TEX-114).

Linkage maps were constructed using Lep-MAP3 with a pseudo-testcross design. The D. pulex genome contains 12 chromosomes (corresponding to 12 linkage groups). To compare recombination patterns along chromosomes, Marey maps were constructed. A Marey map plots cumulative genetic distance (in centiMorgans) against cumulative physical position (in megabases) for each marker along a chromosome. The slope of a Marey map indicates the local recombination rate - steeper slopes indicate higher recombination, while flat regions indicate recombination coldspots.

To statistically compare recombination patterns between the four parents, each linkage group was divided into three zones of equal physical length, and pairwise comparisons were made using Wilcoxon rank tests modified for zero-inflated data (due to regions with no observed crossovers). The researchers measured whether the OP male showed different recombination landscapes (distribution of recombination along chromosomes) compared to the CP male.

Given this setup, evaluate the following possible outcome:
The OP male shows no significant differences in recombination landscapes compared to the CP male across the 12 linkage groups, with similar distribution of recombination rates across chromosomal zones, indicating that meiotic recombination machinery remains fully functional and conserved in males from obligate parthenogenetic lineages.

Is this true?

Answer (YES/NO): NO